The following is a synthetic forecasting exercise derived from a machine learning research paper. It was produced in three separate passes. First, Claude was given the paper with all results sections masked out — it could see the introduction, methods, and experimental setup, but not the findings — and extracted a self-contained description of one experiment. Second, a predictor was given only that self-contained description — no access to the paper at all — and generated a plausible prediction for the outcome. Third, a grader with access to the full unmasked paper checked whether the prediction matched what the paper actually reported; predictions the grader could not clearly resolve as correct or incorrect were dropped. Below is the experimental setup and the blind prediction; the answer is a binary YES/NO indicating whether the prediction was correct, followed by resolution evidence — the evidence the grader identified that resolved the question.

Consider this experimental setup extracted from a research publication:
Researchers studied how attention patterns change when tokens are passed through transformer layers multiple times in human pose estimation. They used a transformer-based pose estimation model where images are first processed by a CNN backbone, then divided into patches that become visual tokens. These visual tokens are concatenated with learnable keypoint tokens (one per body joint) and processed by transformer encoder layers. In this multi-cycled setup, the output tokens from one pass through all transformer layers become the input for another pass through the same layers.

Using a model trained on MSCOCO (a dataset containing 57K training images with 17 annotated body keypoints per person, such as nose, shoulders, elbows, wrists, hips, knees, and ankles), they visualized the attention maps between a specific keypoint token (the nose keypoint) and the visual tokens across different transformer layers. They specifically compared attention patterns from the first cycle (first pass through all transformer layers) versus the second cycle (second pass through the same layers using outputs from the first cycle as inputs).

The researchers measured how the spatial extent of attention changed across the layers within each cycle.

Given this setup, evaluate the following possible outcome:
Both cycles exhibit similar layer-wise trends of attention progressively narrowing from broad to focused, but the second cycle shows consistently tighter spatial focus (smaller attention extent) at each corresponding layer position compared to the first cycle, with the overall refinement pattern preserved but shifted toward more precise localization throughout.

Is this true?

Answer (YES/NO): NO